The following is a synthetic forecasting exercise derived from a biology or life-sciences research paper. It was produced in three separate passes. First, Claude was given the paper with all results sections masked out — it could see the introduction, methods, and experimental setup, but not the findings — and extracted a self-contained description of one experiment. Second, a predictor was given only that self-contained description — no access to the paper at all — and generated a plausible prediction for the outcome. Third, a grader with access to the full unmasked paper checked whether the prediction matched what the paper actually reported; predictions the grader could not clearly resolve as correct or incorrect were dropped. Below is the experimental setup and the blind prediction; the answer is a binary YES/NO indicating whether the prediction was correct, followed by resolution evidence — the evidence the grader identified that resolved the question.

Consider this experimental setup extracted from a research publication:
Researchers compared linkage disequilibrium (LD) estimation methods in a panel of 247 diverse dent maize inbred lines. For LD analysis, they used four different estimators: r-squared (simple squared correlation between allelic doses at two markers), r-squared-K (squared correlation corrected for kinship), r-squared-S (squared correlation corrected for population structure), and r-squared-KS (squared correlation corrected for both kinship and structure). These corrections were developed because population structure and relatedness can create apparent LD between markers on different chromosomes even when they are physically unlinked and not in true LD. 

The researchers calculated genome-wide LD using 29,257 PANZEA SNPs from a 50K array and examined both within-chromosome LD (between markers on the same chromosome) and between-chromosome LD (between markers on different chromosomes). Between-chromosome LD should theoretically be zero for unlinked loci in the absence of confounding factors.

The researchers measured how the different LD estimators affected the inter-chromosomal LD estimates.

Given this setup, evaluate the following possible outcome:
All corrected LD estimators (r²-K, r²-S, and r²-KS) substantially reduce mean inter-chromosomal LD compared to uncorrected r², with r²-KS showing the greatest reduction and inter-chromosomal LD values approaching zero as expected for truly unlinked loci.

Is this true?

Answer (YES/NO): NO